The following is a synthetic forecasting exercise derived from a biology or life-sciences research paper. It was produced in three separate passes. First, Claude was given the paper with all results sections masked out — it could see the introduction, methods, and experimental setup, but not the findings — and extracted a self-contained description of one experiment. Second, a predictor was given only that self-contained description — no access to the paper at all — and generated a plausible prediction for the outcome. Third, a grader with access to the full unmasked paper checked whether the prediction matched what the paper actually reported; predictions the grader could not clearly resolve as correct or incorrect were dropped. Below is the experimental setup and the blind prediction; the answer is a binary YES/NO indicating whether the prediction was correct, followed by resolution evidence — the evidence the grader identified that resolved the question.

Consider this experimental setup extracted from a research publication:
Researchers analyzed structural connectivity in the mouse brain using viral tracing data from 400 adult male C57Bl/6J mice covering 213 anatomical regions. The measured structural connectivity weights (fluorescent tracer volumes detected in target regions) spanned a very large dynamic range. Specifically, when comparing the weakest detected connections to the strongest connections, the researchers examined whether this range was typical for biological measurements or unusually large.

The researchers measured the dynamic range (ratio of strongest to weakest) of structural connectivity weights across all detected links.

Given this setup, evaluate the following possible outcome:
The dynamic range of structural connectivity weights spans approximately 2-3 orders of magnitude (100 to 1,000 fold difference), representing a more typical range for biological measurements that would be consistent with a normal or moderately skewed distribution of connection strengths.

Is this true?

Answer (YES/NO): NO